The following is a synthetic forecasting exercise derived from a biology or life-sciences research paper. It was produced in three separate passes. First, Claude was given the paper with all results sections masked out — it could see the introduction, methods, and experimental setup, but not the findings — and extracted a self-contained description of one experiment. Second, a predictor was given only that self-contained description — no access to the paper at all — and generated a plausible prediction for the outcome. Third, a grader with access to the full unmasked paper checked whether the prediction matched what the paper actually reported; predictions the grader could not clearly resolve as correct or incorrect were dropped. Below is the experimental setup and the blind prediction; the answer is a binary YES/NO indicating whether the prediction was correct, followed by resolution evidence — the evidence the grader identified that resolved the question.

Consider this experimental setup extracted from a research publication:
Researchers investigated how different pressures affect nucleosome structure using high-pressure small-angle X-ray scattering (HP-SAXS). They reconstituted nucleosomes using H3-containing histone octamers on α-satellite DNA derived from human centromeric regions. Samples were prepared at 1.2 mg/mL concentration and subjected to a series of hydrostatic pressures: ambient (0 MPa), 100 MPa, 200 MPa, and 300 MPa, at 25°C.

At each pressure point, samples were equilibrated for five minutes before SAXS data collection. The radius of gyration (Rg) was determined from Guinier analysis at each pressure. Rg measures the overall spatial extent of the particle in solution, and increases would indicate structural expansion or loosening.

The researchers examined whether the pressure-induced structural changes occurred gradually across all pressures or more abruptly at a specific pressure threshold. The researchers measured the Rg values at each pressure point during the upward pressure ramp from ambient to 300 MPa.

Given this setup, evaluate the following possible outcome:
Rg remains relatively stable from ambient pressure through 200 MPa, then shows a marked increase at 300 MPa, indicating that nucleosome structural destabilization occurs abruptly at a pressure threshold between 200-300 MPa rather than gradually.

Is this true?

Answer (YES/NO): YES